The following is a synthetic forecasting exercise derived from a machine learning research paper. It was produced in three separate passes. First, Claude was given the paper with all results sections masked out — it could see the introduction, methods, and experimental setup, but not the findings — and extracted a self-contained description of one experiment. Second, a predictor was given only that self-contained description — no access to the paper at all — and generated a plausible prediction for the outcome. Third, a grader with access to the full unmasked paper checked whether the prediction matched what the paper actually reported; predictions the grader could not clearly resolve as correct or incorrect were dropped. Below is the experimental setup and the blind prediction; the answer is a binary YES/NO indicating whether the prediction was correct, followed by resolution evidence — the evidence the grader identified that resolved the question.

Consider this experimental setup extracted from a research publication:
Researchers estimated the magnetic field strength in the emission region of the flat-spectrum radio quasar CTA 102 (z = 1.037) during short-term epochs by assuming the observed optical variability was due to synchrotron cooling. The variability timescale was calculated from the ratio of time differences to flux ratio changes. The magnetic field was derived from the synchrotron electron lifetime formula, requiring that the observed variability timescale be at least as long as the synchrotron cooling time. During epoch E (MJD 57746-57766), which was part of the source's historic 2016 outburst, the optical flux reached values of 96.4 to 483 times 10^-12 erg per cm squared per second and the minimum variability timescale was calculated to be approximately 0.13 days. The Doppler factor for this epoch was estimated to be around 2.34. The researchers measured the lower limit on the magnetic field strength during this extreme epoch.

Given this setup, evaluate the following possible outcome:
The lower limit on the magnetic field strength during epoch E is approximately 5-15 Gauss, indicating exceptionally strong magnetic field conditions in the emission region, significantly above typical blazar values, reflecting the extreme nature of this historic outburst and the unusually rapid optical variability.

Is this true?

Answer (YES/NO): NO